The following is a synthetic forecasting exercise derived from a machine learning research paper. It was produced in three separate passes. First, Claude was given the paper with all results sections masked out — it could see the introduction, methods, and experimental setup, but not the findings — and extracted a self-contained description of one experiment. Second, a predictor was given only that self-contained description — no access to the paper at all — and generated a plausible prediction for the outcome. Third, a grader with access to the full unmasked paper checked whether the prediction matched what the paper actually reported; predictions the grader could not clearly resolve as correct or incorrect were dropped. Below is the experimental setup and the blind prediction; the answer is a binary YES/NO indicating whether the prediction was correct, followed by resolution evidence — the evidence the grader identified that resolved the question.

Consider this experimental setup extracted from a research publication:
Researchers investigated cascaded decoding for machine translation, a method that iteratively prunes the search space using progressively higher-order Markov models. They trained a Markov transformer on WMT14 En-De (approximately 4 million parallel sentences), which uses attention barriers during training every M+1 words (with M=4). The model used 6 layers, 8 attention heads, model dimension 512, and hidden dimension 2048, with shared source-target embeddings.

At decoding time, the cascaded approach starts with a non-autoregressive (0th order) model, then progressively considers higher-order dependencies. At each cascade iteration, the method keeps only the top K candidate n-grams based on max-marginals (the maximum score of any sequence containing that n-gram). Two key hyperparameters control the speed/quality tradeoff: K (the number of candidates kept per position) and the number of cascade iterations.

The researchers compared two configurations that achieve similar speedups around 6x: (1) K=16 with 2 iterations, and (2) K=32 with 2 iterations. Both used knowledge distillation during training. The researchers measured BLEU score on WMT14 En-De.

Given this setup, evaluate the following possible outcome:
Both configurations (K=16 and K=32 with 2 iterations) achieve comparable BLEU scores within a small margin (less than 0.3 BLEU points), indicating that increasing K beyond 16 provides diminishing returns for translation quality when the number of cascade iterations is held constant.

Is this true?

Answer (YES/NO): YES